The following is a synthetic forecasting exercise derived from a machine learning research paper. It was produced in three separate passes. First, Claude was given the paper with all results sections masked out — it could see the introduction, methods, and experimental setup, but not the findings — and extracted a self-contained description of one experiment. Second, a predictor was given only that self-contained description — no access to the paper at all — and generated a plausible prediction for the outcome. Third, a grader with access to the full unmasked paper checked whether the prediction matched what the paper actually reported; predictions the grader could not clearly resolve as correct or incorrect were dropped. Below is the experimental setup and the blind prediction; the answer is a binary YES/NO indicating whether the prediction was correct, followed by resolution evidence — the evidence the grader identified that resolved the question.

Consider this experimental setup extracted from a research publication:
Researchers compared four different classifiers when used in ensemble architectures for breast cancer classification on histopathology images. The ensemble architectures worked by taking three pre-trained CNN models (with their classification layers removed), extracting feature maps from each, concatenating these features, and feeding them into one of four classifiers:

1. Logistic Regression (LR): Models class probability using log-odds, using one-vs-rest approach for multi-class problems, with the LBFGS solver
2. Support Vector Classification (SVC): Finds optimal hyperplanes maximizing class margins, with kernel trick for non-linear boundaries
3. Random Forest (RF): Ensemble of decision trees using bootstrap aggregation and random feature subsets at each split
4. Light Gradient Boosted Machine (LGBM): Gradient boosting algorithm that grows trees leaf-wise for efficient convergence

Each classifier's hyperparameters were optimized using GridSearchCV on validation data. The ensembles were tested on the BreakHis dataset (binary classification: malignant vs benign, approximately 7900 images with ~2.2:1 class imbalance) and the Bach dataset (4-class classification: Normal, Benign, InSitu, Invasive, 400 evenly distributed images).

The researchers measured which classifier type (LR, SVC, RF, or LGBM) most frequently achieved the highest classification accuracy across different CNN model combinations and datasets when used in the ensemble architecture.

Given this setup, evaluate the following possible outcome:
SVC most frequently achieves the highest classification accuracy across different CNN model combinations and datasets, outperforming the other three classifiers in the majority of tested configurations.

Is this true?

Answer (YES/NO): NO